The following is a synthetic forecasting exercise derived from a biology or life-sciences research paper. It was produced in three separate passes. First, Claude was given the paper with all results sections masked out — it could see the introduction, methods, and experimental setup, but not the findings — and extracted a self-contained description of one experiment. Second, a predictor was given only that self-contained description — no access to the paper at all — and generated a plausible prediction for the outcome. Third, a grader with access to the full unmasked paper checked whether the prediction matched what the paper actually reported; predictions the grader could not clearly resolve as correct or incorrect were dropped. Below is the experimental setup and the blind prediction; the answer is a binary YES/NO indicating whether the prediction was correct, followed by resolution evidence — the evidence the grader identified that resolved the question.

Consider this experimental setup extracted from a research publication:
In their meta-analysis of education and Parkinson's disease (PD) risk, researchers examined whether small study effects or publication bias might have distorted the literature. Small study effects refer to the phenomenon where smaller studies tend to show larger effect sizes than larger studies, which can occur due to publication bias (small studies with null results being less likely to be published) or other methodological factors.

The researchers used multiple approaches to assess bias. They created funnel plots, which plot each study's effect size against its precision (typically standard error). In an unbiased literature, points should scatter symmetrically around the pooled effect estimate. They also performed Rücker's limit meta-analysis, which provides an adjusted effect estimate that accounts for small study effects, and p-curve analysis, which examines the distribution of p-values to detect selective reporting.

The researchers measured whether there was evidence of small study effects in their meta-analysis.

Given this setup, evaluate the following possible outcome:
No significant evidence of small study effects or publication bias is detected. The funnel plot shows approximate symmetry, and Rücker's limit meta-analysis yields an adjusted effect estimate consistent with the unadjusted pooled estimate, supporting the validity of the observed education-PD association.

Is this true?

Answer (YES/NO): NO